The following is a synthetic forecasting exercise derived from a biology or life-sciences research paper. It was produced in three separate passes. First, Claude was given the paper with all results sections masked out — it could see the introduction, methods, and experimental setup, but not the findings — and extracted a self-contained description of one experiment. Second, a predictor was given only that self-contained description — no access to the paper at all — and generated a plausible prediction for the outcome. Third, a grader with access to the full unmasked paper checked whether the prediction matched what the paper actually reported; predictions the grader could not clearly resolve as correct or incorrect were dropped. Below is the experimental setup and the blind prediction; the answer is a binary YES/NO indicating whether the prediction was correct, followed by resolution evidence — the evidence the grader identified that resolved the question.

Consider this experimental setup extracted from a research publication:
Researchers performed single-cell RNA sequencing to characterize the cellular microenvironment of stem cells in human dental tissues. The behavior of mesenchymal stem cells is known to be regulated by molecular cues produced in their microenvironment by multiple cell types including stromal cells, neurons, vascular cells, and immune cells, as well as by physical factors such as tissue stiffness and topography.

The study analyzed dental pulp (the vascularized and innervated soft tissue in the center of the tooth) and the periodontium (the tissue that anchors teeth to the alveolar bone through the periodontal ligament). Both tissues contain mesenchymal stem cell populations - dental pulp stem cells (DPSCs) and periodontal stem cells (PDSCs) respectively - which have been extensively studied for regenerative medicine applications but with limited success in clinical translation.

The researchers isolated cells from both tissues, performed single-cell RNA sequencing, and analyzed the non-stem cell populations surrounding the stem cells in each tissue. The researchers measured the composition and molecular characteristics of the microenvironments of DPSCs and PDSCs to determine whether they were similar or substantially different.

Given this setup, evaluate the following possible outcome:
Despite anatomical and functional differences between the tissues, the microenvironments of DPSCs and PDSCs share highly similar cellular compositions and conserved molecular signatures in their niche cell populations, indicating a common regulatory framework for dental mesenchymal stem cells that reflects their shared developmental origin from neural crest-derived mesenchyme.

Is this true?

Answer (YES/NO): NO